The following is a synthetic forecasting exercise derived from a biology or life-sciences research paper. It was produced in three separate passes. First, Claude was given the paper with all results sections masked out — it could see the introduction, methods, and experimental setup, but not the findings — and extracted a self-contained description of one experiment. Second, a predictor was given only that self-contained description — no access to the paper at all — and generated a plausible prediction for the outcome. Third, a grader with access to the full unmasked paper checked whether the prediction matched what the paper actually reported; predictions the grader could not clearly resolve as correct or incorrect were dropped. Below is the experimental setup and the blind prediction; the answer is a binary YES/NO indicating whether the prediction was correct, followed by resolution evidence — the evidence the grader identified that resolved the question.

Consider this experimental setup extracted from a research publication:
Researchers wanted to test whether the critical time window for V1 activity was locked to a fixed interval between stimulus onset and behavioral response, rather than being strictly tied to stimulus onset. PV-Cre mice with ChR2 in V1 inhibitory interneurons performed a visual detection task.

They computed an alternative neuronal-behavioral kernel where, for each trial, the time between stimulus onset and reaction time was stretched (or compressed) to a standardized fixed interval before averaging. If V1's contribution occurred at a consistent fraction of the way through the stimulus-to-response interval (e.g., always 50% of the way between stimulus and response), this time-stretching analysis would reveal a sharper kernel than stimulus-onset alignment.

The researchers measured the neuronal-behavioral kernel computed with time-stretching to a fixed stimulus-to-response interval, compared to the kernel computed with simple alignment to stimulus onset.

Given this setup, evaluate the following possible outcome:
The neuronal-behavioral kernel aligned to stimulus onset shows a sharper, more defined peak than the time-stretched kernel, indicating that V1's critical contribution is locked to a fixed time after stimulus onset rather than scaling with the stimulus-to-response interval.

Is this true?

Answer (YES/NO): YES